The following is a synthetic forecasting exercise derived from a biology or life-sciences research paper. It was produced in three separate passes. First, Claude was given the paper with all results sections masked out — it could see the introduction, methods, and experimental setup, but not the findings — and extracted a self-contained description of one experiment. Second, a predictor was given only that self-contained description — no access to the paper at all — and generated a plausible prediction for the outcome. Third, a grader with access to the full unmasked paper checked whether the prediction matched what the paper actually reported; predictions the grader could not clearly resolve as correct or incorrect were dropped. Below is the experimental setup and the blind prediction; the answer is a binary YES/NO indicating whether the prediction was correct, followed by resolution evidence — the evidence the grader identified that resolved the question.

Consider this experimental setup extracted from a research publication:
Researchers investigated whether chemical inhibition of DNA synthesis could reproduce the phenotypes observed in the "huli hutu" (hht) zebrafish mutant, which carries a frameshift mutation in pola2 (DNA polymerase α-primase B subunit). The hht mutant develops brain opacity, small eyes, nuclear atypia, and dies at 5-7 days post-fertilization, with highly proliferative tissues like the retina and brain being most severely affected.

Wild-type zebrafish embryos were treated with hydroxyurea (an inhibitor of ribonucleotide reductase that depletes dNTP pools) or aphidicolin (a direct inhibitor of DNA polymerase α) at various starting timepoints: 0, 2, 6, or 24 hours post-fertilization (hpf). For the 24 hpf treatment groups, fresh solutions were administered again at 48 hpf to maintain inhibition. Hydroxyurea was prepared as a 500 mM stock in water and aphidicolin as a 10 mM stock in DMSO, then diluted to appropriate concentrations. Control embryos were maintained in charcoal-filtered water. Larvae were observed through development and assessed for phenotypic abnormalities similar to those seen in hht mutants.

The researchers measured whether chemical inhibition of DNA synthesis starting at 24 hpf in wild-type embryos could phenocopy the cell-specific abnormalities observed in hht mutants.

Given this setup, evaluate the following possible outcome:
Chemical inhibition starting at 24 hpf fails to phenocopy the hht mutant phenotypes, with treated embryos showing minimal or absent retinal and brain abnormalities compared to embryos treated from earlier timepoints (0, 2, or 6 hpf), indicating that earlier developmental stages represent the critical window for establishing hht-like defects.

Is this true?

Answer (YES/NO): NO